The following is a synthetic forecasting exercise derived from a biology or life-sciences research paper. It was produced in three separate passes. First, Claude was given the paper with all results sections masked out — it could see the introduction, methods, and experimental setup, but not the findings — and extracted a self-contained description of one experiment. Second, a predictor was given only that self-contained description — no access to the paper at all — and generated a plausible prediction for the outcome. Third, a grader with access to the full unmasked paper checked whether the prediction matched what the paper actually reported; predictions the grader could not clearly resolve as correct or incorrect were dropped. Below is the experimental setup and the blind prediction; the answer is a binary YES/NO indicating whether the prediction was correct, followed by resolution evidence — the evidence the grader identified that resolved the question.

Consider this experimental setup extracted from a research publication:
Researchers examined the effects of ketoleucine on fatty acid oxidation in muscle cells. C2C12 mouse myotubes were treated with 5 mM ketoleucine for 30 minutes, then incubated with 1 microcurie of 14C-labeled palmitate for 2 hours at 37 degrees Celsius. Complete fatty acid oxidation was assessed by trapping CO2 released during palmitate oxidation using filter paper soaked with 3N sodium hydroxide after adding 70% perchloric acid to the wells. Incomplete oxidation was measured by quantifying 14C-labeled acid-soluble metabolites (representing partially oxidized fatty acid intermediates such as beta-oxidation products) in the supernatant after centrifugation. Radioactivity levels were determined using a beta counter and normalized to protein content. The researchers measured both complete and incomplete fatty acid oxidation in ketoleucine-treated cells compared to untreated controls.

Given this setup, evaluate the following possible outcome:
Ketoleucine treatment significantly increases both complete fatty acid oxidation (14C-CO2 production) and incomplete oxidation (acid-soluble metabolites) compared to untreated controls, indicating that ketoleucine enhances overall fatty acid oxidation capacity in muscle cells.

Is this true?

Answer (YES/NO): NO